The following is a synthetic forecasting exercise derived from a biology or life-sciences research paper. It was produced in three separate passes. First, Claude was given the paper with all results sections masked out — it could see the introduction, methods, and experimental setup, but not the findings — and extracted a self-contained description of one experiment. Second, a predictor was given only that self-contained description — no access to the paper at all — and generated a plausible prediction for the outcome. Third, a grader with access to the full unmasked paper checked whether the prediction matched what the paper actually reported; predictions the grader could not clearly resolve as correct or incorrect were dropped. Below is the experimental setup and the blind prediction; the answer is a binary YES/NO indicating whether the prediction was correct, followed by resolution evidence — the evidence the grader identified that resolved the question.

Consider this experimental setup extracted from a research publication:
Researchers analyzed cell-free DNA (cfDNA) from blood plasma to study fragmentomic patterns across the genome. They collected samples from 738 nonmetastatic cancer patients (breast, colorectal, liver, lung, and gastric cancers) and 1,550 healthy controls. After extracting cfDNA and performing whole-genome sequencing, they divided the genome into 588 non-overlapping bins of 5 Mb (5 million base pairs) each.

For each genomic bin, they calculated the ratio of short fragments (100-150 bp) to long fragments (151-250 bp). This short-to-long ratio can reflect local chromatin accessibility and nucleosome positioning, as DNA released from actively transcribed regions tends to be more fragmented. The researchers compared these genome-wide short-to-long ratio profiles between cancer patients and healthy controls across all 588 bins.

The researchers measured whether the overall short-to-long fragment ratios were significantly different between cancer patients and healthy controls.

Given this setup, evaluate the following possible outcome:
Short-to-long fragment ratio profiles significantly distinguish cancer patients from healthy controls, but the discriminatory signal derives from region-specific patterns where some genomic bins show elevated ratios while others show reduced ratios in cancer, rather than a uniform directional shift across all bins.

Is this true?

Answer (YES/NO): NO